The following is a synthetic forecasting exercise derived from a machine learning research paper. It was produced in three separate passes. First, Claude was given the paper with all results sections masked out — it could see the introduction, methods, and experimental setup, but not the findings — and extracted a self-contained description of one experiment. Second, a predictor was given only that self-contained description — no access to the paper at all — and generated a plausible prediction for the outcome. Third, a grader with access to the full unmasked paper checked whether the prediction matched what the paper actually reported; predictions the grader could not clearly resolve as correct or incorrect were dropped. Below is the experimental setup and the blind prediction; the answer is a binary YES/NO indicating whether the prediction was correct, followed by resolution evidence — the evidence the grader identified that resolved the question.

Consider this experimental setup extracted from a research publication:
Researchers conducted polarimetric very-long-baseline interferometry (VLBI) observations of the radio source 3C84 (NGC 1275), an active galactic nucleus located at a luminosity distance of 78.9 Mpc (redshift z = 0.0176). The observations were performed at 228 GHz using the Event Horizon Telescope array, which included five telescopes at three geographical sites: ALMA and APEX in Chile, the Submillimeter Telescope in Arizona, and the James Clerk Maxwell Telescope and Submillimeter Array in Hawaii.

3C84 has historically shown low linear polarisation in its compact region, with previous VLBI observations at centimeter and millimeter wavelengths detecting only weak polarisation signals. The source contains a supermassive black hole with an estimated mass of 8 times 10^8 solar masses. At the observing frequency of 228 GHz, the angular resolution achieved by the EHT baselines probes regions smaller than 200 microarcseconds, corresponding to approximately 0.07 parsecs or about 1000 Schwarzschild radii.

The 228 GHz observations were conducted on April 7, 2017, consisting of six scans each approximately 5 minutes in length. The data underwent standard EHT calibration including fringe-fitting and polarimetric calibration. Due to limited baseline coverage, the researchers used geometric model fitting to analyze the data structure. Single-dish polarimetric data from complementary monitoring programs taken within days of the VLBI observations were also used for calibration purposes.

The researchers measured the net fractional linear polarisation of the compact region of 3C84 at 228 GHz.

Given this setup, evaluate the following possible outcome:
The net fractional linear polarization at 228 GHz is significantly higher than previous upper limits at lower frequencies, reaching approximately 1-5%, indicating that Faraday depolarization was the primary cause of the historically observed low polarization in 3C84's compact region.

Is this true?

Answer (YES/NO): NO